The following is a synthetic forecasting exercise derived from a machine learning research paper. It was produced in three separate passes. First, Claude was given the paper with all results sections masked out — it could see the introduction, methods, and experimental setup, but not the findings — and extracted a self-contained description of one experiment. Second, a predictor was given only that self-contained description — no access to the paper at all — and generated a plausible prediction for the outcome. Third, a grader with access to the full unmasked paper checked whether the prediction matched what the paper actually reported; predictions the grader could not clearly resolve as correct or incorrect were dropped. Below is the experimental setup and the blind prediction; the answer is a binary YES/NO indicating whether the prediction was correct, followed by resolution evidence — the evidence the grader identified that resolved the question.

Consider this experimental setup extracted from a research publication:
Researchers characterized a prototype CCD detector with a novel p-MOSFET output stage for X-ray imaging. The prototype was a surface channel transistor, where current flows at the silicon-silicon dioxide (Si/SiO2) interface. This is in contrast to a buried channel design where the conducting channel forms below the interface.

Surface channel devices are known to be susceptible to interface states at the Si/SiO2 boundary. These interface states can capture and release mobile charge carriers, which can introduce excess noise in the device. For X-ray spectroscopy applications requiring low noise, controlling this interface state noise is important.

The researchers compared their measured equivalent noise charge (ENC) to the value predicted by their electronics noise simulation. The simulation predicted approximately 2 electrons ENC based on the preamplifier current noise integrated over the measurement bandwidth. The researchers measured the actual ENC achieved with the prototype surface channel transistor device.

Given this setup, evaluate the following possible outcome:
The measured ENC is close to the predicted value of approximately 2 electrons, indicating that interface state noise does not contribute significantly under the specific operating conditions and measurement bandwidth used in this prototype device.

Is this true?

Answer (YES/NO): NO